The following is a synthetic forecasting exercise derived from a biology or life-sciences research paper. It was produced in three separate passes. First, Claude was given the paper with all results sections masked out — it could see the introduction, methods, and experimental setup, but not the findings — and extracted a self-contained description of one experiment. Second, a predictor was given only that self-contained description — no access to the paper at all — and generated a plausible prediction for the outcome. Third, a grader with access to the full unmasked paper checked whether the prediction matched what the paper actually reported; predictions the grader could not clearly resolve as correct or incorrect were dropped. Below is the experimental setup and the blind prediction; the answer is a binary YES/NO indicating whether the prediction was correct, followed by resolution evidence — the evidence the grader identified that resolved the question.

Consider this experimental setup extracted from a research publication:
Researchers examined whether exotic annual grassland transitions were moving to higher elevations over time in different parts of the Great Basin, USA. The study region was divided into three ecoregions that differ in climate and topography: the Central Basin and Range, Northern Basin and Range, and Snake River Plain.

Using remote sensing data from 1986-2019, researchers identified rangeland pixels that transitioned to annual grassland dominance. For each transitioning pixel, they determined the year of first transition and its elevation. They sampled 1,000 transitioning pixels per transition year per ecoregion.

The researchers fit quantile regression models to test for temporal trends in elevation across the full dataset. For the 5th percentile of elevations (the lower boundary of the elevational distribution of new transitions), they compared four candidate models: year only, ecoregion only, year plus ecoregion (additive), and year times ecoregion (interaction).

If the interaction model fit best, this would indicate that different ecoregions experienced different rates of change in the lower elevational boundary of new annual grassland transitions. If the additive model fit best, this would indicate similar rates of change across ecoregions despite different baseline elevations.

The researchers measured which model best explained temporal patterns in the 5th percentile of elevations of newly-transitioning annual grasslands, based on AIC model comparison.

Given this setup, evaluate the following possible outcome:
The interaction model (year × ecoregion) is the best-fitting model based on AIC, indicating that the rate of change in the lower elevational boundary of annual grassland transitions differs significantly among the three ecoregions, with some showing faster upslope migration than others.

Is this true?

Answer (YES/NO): YES